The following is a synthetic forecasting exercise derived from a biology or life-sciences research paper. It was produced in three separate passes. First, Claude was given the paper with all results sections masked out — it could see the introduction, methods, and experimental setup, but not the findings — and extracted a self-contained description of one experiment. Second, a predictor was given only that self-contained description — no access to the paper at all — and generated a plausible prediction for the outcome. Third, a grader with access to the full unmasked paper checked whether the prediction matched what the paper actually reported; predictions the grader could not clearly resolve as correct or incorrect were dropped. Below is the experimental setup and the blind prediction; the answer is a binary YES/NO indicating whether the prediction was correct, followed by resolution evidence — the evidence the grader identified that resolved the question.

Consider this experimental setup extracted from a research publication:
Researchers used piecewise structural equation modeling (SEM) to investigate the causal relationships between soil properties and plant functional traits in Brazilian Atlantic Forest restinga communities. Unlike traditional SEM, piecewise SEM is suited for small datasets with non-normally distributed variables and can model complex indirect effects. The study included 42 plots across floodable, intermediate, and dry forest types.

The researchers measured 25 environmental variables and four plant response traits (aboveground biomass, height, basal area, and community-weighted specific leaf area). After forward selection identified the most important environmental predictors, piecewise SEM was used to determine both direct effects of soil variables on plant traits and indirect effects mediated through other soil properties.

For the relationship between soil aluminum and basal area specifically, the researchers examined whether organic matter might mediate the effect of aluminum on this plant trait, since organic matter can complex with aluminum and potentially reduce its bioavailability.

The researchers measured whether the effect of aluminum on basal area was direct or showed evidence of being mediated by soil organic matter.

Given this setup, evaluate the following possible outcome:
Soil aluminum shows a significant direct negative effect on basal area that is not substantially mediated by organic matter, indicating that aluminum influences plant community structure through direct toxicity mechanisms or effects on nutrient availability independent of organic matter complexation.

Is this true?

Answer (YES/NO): YES